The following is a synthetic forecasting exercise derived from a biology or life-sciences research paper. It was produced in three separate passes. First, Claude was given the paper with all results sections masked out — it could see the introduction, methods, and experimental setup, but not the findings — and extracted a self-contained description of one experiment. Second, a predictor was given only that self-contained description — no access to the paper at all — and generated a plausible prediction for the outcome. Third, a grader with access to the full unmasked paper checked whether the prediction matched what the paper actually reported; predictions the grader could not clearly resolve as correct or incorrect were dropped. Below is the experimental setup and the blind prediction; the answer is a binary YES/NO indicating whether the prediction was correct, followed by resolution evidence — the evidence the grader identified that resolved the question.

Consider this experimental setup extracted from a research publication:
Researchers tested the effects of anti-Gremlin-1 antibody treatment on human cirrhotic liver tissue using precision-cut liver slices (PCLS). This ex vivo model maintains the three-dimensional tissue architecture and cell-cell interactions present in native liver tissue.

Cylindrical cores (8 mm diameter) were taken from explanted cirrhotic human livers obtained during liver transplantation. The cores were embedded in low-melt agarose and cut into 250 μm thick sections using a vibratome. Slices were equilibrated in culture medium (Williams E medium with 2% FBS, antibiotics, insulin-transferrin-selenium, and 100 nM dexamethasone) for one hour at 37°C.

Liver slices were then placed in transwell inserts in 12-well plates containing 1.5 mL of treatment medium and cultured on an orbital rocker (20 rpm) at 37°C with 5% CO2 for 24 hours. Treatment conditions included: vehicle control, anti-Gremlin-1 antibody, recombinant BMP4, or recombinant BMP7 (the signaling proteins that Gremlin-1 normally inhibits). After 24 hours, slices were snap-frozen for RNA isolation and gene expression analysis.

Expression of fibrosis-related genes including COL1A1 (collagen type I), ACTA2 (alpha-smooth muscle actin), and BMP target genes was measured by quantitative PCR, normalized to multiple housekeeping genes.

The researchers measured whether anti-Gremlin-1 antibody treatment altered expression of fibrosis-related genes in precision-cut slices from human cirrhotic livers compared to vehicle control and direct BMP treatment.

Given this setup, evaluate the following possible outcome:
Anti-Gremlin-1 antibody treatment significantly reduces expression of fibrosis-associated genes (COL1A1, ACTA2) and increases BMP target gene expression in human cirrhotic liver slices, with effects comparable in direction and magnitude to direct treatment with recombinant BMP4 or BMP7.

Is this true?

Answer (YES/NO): NO